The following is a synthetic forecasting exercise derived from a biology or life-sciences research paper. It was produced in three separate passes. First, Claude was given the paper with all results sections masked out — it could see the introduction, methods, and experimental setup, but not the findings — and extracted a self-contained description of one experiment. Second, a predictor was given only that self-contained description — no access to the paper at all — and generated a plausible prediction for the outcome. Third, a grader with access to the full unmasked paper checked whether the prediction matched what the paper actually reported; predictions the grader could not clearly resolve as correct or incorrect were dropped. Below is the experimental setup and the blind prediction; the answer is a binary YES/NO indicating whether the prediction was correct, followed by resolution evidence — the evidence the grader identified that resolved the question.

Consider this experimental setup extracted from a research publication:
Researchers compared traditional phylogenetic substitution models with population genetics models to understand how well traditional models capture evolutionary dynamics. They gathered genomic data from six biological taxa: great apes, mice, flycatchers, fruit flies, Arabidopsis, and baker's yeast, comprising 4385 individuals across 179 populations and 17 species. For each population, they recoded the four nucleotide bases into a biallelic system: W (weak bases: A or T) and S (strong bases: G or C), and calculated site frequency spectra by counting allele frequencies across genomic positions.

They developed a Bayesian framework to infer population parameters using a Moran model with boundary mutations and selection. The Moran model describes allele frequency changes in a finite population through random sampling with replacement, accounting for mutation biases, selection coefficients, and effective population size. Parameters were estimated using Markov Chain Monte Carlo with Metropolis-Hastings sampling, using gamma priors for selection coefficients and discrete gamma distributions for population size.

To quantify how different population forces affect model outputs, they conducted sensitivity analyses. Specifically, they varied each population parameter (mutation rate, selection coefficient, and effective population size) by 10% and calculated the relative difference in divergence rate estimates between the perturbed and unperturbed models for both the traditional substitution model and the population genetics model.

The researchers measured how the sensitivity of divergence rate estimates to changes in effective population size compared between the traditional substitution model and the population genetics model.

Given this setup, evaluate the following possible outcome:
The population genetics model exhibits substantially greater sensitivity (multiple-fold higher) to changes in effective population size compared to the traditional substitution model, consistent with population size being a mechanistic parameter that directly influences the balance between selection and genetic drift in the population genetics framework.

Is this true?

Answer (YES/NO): YES